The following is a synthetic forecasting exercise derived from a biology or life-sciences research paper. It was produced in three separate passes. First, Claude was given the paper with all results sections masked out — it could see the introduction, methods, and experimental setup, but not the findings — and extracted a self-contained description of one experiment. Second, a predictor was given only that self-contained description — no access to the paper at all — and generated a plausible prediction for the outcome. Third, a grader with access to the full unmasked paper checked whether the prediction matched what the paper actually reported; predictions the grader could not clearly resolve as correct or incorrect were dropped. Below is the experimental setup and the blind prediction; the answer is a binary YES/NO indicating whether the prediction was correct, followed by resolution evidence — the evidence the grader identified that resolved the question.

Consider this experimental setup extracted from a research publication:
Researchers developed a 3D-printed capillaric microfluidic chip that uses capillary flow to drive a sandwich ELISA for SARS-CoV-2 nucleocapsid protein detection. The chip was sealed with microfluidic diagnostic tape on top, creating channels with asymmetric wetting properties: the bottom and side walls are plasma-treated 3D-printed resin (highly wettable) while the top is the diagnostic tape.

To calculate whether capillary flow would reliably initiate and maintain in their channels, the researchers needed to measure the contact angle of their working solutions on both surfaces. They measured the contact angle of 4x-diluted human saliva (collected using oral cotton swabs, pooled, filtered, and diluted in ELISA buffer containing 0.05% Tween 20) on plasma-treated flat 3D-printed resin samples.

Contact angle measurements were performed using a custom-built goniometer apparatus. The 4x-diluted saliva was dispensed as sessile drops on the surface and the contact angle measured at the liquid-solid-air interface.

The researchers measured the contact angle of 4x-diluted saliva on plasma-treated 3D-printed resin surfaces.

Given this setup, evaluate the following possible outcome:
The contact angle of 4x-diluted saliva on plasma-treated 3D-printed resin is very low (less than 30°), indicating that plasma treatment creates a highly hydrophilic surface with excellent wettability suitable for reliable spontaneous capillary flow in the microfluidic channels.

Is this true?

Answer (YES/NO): YES